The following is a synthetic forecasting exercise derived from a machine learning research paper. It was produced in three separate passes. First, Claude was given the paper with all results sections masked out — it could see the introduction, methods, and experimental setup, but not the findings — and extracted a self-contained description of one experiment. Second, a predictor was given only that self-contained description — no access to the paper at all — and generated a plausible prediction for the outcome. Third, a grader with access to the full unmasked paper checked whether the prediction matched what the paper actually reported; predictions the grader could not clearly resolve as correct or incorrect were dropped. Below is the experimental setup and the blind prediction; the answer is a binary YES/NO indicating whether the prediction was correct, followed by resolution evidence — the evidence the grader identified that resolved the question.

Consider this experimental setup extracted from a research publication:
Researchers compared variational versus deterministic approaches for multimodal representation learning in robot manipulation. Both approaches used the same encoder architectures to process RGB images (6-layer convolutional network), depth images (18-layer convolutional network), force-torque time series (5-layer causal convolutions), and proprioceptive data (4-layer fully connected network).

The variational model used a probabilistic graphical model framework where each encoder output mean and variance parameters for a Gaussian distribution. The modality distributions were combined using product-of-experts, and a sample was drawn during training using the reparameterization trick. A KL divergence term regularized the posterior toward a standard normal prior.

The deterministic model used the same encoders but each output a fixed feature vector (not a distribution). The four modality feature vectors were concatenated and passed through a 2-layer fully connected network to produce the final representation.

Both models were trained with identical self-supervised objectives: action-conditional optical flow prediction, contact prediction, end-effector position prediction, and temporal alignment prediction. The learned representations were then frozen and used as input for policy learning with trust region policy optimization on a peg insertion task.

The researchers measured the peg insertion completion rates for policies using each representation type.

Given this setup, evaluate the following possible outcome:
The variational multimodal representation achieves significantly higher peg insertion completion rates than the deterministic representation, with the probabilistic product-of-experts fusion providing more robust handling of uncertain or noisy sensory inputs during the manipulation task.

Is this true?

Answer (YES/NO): NO